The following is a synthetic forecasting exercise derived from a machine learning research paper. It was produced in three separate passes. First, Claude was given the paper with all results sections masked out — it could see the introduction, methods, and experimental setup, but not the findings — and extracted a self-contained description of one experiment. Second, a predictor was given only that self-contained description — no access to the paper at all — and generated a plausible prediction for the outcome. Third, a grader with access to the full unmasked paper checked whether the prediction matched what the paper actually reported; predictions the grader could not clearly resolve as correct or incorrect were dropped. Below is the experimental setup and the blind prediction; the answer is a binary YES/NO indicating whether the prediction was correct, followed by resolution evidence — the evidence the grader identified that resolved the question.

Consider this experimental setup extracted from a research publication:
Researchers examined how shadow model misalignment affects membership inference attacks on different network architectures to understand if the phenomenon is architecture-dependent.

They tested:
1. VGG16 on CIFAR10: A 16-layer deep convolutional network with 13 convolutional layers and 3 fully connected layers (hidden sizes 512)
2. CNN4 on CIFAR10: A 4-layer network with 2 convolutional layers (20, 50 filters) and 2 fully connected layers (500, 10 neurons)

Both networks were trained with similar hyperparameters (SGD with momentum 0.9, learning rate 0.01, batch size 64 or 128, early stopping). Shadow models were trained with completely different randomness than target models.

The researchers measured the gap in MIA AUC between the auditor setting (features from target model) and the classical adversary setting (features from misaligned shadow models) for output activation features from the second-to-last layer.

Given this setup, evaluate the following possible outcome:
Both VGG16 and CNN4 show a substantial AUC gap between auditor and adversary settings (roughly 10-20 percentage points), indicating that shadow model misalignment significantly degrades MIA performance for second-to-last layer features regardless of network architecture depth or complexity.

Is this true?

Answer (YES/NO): NO